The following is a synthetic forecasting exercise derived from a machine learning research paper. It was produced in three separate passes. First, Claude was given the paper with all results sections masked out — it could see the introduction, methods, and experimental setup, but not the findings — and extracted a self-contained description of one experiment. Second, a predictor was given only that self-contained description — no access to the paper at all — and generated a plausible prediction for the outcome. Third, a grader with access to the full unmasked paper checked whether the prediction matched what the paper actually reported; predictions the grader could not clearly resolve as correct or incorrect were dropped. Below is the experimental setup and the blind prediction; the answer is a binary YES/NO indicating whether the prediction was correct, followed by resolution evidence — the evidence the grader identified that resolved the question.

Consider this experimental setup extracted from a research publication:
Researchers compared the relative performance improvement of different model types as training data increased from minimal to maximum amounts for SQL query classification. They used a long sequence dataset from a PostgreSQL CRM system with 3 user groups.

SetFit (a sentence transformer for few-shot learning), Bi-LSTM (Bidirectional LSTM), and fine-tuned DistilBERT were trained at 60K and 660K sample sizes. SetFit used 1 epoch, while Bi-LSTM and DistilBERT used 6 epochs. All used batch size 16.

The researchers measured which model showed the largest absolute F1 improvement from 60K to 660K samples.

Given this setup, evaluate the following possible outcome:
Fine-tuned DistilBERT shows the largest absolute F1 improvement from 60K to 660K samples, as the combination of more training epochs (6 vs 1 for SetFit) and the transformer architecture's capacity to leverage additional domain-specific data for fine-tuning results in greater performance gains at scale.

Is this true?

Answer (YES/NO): NO